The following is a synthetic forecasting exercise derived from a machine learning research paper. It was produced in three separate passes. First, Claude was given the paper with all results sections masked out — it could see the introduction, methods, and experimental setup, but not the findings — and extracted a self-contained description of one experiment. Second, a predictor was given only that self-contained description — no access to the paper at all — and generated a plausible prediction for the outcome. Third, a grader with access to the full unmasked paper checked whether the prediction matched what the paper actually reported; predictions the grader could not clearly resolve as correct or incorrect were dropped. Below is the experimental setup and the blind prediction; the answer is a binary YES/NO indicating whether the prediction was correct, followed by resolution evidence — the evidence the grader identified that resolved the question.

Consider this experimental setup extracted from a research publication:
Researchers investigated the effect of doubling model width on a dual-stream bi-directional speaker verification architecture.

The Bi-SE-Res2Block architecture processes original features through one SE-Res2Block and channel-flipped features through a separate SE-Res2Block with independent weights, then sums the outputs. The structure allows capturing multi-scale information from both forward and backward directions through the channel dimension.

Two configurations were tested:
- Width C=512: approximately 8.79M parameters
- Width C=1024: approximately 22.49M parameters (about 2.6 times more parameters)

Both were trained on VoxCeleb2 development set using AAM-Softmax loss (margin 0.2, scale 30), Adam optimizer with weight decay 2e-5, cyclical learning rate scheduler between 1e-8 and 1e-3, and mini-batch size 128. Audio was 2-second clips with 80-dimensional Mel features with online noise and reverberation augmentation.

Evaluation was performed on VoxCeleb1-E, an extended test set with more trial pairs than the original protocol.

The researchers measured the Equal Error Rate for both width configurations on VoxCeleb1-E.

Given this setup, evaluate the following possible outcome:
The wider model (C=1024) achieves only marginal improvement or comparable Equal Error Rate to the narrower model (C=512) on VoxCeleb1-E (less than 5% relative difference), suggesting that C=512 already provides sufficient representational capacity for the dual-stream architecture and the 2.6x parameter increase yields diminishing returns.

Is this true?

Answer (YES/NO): NO